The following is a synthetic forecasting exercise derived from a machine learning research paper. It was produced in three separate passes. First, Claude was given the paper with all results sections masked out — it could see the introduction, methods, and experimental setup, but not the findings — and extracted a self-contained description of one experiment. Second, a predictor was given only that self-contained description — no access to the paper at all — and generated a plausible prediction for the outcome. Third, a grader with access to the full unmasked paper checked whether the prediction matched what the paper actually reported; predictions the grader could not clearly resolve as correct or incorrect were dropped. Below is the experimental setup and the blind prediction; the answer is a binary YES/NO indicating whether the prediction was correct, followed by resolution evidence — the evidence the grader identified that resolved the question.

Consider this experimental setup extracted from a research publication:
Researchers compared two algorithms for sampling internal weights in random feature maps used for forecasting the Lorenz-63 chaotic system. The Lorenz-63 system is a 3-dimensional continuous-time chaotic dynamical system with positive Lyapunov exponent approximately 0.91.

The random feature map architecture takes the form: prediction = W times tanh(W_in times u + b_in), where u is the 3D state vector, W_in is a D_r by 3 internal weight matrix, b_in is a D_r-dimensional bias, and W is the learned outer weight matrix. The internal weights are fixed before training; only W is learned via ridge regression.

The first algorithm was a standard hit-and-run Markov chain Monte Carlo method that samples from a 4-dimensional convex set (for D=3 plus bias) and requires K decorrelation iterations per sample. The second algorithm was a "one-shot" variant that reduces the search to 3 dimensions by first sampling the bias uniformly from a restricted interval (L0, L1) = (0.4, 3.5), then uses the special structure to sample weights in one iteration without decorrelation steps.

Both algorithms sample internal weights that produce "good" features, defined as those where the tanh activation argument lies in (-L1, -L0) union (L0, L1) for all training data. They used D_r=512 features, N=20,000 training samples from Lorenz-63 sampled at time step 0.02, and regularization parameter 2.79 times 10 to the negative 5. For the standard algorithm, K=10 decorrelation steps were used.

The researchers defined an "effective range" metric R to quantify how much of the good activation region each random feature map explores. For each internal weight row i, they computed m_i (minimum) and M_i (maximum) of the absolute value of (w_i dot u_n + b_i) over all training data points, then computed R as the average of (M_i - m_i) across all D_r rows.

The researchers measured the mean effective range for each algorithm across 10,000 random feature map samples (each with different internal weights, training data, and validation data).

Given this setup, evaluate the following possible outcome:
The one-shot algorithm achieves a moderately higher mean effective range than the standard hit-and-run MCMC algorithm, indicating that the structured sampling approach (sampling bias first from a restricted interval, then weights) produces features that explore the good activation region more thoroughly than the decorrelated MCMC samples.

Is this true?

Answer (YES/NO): NO